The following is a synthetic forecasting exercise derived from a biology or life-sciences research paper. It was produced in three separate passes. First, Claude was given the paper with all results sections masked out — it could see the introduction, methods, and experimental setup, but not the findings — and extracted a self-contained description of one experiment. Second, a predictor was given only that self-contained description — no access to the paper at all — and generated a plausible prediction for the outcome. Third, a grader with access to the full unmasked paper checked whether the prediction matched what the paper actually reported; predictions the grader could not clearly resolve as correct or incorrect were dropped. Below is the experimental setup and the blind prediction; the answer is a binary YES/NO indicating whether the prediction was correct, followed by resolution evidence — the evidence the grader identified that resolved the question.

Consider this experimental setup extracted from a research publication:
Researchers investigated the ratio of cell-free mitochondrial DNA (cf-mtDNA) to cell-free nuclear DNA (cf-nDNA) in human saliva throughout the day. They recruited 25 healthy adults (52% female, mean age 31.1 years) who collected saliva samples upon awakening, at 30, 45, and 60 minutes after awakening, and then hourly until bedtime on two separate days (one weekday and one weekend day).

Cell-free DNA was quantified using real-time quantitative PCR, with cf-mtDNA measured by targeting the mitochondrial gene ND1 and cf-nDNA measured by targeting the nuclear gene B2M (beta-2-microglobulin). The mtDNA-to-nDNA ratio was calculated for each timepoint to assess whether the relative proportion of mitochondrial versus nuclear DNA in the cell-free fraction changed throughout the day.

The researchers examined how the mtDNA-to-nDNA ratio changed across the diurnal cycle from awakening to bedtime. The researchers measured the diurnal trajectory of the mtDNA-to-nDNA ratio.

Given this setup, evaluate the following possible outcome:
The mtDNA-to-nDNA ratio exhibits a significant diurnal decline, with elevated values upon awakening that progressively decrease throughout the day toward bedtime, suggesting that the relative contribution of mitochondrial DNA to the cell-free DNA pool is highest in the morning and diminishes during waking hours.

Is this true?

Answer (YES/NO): NO